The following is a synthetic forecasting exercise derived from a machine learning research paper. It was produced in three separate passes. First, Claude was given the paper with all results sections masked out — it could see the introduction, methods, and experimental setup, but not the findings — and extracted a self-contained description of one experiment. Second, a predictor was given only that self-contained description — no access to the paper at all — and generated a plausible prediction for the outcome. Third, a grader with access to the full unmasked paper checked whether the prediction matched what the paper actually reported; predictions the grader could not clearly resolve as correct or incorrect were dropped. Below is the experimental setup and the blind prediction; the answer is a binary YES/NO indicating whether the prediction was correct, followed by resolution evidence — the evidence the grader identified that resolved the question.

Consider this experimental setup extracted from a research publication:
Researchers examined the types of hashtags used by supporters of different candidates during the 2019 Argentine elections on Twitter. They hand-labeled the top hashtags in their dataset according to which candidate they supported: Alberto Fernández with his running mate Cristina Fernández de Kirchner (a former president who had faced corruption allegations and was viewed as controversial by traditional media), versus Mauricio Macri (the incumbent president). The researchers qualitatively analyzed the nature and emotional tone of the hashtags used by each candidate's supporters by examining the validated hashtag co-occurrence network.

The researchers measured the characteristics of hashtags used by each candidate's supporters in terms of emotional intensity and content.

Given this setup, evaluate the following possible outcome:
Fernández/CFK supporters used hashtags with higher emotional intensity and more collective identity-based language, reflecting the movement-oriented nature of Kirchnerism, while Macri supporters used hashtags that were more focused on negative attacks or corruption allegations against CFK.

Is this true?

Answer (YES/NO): NO